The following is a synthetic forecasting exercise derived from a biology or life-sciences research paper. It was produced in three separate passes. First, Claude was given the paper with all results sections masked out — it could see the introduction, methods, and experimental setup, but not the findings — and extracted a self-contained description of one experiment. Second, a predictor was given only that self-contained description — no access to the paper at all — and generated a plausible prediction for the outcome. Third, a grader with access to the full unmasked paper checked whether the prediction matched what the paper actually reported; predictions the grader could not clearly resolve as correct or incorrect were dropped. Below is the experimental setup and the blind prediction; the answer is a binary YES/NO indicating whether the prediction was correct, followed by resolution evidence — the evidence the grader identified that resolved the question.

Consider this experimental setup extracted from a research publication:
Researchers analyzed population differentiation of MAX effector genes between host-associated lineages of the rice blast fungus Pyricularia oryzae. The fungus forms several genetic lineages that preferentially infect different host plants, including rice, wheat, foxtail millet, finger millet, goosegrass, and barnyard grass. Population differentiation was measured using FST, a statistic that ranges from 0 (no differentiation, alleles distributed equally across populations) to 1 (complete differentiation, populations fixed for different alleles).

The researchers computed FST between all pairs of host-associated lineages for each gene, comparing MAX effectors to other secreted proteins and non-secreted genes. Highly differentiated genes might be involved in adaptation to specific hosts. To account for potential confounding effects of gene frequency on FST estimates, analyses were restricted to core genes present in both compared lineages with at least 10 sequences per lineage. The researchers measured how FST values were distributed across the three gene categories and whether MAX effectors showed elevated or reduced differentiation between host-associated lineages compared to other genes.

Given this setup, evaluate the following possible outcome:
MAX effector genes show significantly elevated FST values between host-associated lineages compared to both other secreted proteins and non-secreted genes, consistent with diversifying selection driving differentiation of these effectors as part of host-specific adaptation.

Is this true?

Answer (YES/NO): YES